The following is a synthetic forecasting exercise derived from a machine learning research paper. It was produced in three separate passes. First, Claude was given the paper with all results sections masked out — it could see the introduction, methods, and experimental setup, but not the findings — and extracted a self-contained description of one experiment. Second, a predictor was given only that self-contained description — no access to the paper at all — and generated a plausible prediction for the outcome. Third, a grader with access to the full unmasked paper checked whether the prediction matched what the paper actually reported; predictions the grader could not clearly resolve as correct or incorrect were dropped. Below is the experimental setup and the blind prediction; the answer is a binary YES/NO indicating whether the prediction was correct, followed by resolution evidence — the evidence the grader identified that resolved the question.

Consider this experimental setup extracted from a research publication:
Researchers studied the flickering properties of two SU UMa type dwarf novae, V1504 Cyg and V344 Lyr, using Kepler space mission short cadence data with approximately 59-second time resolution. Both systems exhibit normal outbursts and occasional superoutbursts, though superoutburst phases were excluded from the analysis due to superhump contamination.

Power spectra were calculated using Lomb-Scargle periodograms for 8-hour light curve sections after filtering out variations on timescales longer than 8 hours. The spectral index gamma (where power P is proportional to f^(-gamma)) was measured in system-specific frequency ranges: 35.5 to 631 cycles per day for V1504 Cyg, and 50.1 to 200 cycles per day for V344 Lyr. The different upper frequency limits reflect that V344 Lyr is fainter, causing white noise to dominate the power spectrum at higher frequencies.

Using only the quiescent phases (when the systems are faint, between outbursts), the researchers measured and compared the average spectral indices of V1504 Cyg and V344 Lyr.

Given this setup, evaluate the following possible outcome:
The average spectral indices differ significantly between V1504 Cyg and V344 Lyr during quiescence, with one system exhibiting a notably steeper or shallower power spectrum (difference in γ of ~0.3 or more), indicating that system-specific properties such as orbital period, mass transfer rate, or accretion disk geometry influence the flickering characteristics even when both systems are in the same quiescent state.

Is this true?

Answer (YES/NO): YES